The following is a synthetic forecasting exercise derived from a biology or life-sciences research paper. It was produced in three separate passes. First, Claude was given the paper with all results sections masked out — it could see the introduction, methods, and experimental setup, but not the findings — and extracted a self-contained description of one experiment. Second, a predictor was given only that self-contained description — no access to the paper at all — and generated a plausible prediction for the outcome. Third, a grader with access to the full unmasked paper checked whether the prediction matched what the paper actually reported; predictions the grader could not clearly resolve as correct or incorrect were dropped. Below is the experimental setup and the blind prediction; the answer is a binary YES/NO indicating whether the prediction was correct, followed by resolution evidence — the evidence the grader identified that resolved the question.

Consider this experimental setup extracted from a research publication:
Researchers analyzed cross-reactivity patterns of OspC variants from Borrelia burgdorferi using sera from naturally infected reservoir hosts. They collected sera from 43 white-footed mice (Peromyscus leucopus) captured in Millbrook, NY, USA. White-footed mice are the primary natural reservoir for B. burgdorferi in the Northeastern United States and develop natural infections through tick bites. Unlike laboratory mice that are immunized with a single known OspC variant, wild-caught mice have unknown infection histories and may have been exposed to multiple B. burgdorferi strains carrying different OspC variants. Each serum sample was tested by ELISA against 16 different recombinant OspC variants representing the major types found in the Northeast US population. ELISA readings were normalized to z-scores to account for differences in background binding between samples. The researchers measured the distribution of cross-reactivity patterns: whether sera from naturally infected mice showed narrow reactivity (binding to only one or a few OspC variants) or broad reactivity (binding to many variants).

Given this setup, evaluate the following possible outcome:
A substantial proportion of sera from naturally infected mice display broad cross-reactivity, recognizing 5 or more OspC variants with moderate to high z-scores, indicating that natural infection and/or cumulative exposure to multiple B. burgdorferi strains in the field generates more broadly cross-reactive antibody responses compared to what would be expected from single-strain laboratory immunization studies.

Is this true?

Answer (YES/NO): NO